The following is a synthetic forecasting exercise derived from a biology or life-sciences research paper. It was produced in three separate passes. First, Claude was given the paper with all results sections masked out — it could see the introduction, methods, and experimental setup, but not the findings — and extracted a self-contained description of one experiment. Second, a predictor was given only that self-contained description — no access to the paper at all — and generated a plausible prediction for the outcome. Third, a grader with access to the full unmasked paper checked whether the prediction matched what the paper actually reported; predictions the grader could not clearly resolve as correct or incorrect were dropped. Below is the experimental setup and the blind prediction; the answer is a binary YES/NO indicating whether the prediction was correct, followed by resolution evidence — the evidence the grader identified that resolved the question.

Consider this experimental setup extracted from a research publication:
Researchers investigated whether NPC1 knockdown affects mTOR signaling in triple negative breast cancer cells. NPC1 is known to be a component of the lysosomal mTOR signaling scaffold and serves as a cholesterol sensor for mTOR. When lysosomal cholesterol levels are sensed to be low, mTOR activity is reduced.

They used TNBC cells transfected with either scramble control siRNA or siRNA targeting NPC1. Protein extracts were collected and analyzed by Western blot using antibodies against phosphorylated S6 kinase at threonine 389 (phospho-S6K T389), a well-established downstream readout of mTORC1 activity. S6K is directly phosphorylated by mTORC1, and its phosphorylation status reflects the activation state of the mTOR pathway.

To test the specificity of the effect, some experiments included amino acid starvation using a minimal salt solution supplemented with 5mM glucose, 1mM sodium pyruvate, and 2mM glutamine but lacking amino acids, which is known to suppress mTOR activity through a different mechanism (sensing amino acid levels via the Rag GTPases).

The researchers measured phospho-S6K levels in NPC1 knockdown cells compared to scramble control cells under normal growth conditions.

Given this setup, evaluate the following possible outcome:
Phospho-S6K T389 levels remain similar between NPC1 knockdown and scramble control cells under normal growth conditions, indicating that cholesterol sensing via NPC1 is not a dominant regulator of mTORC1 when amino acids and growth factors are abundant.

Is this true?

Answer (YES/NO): NO